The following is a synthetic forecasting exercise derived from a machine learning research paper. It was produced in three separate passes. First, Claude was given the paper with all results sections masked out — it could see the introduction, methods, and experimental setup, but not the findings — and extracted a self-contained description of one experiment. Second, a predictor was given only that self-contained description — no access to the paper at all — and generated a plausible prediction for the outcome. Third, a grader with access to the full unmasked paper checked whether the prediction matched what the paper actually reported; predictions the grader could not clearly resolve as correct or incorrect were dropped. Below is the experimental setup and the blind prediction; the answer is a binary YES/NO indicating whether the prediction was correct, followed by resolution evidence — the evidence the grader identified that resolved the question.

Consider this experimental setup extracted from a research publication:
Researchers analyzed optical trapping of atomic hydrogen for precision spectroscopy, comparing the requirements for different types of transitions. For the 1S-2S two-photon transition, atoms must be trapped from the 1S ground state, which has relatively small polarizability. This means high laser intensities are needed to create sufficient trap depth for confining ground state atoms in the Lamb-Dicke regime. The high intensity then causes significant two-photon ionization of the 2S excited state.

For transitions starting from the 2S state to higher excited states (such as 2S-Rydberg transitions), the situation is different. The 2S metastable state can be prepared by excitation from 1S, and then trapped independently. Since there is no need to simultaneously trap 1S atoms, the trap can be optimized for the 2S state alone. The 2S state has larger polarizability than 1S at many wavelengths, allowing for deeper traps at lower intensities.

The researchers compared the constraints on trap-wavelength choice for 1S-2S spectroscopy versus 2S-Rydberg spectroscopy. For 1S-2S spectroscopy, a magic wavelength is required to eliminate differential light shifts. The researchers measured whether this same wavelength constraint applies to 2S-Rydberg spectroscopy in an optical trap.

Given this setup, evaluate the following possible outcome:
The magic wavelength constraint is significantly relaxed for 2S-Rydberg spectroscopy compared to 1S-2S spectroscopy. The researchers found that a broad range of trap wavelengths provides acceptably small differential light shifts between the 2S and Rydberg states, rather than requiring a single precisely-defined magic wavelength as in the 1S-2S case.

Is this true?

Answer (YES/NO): NO